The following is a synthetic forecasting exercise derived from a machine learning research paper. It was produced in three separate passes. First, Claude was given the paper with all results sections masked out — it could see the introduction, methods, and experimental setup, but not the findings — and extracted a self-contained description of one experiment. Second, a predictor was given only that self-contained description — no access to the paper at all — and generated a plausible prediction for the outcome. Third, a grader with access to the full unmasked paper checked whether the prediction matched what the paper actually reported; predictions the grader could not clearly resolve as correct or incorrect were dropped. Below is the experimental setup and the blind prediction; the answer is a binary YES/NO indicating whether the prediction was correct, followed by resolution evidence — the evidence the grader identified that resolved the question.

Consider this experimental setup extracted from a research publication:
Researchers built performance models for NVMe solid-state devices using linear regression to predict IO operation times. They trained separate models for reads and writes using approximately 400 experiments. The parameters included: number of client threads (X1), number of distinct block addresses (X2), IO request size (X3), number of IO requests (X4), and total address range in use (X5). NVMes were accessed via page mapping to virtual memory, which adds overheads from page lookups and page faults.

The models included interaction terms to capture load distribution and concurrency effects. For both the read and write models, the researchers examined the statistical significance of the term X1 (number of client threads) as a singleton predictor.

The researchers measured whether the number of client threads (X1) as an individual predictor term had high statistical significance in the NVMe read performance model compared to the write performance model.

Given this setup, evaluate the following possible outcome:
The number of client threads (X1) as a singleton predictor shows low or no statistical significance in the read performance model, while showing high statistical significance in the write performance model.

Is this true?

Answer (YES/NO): NO